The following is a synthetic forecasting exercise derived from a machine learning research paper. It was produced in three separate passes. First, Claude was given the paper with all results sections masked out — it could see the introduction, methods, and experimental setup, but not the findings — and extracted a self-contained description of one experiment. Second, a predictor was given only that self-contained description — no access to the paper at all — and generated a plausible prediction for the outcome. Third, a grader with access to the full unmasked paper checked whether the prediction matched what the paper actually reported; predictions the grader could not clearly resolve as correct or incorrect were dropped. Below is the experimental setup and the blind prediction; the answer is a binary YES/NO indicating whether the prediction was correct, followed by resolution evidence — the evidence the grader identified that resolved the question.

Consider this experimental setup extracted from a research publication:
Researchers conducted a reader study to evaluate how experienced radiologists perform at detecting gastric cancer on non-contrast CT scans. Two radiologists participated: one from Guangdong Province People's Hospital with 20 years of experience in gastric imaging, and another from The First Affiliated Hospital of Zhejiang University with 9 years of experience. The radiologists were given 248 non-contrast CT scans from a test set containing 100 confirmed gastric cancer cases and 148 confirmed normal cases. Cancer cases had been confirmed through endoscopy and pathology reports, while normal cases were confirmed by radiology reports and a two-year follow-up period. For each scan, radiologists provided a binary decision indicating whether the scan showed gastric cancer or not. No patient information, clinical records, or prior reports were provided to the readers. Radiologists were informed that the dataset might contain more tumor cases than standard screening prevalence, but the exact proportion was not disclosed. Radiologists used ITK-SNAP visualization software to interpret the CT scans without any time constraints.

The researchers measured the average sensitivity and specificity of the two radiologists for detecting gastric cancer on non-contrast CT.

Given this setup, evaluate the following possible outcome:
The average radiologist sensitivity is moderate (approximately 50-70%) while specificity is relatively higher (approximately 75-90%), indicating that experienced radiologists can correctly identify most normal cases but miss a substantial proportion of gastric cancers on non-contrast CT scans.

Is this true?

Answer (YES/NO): NO